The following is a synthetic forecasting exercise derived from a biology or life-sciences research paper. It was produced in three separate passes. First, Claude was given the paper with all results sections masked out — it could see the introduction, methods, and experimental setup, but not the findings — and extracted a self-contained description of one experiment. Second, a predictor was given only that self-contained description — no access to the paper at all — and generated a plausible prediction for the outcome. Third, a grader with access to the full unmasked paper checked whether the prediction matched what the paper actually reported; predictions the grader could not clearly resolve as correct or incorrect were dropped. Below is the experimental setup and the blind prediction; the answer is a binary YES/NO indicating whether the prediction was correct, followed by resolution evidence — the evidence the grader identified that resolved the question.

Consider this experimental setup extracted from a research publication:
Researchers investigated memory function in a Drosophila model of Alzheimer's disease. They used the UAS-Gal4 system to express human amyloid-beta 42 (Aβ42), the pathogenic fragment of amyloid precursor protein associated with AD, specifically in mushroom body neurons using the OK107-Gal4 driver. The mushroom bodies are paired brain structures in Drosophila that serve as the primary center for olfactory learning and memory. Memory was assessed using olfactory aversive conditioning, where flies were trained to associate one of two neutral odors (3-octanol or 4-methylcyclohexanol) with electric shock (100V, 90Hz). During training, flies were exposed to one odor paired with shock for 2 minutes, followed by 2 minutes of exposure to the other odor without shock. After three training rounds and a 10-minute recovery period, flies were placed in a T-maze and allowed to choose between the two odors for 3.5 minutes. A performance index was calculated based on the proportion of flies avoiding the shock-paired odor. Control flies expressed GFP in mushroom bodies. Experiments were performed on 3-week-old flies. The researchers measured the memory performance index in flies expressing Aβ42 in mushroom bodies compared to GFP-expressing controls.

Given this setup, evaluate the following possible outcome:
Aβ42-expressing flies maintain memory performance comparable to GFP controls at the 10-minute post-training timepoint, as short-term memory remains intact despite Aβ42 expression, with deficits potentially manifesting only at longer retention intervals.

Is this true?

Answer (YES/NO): NO